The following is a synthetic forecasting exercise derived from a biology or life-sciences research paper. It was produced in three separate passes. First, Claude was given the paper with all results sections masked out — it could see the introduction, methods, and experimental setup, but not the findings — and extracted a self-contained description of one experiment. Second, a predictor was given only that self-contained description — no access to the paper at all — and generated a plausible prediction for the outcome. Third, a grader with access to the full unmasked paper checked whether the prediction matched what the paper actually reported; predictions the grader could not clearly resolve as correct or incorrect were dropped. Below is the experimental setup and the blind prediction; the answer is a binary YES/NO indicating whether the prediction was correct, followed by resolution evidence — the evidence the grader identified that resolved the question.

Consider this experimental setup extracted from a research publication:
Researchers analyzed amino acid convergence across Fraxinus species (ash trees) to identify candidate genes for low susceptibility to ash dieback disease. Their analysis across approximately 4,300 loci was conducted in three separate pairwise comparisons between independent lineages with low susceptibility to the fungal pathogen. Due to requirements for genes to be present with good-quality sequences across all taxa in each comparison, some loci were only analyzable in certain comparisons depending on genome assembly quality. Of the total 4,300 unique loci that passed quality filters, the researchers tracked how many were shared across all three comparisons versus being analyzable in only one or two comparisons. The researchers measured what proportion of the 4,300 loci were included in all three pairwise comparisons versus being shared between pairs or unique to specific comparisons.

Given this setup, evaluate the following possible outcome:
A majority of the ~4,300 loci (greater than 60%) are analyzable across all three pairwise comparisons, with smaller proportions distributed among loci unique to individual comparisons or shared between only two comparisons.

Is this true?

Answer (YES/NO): YES